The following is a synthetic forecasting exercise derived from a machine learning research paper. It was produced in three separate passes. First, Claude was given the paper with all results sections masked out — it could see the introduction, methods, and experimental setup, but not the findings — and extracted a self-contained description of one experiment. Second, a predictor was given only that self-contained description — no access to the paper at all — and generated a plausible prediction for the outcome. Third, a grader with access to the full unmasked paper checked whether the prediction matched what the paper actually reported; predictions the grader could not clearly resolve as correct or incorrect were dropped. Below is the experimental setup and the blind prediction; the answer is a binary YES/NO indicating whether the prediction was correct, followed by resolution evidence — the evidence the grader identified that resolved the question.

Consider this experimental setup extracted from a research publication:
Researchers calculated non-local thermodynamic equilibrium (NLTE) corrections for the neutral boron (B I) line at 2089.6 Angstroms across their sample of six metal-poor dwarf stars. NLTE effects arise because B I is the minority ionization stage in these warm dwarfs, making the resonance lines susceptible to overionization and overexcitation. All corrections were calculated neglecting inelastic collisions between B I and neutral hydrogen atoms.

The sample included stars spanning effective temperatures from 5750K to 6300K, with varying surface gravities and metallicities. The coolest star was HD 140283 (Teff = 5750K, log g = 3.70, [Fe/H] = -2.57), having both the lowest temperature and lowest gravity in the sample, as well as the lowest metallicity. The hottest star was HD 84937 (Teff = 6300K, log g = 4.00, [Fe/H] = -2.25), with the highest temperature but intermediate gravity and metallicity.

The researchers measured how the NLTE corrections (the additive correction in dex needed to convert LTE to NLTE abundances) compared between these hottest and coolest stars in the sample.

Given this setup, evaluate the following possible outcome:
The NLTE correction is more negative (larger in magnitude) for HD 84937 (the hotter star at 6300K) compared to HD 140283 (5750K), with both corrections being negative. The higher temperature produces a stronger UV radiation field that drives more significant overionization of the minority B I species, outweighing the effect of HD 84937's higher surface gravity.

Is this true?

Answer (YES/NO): NO